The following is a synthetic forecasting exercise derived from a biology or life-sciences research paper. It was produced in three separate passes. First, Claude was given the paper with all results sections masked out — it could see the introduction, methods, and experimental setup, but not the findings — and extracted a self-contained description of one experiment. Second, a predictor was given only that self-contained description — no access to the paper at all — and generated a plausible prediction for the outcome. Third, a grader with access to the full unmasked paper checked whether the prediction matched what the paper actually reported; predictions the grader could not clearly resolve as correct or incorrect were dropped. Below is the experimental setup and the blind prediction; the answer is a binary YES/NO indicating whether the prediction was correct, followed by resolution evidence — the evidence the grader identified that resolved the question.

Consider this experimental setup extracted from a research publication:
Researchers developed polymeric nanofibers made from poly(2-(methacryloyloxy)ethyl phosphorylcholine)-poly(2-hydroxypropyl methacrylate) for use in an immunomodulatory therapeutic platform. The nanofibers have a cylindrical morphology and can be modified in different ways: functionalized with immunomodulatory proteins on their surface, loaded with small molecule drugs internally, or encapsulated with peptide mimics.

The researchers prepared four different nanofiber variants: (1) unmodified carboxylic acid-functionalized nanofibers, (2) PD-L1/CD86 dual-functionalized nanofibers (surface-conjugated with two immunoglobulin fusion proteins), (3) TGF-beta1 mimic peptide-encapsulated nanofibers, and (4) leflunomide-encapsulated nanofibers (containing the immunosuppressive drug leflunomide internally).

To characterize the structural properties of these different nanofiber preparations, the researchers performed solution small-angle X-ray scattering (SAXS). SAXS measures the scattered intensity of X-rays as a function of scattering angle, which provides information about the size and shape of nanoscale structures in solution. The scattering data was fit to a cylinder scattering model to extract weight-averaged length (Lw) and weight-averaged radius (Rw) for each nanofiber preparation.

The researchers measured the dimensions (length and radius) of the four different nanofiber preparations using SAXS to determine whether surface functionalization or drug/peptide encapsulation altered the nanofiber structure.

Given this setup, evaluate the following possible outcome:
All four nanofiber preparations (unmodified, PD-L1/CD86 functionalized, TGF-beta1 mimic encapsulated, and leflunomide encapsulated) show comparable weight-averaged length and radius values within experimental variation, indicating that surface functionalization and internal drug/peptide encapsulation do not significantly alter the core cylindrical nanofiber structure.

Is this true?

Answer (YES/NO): YES